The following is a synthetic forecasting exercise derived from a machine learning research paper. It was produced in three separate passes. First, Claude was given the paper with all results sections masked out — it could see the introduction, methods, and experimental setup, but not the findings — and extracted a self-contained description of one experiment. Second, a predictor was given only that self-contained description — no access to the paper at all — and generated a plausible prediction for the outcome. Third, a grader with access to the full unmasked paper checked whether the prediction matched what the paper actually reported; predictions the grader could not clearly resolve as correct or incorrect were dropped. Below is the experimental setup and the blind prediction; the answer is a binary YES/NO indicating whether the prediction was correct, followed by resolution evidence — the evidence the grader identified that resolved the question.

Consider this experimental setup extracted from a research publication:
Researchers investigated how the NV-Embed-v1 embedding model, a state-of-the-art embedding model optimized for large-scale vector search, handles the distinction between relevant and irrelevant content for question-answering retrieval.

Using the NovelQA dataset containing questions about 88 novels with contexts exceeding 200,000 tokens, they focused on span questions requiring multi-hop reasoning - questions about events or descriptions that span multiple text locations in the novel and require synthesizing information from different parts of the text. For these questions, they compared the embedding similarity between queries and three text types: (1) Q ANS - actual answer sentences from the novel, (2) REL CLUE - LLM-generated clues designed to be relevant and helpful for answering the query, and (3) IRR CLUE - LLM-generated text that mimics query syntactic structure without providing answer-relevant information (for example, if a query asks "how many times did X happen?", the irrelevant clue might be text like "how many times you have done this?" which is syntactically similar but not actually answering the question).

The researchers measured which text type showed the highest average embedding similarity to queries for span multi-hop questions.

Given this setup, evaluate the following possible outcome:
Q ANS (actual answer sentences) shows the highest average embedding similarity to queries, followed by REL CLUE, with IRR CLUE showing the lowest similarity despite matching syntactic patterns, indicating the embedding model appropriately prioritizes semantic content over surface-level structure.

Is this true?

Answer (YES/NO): NO